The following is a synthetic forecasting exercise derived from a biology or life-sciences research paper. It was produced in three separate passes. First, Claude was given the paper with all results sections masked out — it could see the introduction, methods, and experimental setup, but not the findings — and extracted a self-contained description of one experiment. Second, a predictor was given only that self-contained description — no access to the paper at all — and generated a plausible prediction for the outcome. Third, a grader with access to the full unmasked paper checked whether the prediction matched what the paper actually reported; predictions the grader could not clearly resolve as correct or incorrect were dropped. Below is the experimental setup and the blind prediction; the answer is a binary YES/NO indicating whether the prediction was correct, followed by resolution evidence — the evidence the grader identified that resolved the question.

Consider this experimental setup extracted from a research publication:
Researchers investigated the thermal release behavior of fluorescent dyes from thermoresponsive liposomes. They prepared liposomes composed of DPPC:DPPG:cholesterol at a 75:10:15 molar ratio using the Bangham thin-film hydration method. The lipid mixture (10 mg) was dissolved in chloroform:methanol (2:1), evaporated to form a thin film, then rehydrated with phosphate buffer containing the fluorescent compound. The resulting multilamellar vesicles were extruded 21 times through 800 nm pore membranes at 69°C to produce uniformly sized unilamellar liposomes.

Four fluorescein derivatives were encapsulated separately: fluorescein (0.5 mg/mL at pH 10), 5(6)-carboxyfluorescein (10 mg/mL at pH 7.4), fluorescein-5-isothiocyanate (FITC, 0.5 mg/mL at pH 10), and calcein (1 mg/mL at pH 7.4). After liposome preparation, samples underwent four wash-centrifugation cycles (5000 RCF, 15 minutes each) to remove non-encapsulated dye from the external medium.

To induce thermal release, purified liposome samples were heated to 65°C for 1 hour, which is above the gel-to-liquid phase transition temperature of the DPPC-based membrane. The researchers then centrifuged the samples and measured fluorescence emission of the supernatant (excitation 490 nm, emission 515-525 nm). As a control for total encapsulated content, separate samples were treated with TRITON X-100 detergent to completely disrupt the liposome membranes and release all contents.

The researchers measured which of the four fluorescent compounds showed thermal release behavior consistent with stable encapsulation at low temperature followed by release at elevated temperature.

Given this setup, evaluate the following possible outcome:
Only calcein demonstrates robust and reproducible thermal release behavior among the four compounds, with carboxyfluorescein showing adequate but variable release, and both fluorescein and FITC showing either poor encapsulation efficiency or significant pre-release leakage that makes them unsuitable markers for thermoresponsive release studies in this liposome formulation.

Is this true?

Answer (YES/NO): NO